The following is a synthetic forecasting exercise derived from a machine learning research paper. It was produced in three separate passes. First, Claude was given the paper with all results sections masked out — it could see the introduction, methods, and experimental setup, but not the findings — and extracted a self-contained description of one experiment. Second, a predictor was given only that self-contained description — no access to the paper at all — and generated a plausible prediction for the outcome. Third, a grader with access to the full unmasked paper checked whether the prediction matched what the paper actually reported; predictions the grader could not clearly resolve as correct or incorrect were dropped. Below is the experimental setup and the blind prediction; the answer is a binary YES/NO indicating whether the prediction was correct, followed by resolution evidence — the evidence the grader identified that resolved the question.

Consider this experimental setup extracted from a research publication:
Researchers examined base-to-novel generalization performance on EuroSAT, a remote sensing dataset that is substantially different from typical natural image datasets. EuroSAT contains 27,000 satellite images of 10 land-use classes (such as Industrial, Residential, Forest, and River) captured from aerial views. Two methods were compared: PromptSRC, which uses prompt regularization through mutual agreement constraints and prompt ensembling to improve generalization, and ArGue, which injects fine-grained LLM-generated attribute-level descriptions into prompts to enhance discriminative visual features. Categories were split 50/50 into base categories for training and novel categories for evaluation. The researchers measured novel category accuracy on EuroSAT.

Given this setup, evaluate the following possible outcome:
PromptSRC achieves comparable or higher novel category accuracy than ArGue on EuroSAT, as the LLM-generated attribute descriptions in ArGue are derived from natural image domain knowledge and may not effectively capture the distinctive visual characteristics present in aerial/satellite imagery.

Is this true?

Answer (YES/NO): NO